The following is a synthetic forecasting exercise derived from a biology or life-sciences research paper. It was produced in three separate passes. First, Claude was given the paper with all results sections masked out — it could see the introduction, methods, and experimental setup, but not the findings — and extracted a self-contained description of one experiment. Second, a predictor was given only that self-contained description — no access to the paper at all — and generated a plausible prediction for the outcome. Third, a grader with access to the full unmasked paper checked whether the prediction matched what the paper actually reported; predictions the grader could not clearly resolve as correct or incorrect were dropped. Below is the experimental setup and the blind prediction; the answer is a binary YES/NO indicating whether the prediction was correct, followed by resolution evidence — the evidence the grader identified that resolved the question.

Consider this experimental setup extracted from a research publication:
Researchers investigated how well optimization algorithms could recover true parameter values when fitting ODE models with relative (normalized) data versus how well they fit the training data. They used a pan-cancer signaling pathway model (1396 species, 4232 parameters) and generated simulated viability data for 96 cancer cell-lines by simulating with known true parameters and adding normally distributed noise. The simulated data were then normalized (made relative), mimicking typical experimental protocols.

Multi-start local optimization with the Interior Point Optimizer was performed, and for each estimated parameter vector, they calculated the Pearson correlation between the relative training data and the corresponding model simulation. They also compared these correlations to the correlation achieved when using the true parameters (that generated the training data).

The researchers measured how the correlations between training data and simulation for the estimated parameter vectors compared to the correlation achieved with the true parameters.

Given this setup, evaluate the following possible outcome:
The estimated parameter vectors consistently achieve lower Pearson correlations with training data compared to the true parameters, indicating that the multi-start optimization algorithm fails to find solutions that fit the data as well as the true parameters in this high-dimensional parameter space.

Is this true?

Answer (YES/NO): NO